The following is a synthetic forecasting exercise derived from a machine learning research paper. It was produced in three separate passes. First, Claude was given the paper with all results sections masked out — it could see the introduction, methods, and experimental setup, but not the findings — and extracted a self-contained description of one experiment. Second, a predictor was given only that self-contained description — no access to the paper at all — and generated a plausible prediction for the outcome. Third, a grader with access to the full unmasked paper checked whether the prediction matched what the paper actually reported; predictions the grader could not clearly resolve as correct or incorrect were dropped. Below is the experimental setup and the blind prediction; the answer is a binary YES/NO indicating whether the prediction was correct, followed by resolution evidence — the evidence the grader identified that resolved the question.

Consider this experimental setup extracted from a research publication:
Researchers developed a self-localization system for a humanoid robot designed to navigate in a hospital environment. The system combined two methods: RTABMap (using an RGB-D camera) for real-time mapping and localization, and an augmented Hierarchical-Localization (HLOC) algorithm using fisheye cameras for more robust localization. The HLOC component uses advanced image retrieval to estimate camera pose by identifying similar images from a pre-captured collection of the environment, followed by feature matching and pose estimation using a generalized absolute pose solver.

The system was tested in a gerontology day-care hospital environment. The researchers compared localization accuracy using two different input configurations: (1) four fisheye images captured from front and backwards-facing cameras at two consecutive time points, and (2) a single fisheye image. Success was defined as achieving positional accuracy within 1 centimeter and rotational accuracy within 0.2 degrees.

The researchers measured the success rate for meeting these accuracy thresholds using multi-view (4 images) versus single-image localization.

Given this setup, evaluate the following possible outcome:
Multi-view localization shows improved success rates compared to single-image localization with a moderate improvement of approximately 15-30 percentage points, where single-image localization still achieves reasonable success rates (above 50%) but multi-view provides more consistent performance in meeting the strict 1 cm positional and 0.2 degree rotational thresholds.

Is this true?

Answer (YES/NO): NO